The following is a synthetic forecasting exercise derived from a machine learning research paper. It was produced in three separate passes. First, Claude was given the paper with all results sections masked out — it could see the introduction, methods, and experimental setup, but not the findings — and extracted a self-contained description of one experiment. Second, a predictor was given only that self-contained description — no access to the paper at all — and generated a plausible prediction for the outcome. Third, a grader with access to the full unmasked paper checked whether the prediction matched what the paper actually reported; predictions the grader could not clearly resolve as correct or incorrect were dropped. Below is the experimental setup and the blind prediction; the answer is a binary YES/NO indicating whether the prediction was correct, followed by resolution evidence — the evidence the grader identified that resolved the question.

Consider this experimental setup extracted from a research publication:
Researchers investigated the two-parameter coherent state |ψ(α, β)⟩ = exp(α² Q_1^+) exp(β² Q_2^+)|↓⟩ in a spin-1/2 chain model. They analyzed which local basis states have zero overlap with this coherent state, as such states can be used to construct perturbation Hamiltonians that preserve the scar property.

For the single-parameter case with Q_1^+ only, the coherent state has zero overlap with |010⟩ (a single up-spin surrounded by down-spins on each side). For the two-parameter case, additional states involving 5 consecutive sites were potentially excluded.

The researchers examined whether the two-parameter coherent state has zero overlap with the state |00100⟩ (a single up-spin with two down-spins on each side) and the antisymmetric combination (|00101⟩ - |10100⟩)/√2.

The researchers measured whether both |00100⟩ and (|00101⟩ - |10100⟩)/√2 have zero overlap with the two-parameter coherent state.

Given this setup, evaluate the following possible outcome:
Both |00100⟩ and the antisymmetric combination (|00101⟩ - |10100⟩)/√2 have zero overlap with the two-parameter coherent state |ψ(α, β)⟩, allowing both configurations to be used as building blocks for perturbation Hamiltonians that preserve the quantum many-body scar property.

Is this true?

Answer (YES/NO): YES